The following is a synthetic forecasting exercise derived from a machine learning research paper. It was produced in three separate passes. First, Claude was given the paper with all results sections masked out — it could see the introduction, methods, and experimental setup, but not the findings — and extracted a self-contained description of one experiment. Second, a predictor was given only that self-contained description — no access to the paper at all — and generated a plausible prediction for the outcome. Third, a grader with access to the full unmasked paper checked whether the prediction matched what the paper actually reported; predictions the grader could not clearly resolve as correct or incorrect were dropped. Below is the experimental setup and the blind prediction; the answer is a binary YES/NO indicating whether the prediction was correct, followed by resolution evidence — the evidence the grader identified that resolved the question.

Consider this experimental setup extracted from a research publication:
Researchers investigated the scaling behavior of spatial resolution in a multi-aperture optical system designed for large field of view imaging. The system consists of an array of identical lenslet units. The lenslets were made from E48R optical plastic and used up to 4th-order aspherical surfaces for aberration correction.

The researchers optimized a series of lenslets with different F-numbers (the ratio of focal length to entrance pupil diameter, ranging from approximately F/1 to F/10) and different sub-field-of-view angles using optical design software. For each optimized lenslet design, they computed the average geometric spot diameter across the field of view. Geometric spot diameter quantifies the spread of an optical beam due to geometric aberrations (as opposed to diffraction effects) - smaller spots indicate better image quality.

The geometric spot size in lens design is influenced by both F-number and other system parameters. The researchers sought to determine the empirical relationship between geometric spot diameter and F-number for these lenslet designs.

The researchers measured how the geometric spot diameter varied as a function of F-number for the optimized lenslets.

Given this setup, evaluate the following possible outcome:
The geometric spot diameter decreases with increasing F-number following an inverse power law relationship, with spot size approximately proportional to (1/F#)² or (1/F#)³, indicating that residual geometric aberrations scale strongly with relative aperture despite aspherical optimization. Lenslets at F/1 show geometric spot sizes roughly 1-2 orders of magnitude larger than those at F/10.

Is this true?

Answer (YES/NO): NO